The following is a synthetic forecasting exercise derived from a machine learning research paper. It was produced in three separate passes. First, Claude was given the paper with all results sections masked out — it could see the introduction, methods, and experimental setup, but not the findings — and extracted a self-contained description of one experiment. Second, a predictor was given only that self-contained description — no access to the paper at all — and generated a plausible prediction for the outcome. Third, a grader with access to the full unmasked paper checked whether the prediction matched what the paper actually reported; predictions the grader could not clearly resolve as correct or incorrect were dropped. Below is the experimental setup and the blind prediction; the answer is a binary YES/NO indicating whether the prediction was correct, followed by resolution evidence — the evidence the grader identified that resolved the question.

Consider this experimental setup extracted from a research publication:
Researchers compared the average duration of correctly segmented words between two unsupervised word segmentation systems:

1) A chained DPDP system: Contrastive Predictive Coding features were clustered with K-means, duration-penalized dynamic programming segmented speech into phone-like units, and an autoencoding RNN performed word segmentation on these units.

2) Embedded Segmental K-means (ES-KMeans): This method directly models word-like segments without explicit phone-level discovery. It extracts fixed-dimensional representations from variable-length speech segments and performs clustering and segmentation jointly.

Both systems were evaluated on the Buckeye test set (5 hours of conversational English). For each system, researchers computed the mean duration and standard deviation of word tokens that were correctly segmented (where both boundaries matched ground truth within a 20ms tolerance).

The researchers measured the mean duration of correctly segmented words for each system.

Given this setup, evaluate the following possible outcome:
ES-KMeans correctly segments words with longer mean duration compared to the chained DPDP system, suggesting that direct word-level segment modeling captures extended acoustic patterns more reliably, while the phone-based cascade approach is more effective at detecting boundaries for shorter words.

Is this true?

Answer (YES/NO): YES